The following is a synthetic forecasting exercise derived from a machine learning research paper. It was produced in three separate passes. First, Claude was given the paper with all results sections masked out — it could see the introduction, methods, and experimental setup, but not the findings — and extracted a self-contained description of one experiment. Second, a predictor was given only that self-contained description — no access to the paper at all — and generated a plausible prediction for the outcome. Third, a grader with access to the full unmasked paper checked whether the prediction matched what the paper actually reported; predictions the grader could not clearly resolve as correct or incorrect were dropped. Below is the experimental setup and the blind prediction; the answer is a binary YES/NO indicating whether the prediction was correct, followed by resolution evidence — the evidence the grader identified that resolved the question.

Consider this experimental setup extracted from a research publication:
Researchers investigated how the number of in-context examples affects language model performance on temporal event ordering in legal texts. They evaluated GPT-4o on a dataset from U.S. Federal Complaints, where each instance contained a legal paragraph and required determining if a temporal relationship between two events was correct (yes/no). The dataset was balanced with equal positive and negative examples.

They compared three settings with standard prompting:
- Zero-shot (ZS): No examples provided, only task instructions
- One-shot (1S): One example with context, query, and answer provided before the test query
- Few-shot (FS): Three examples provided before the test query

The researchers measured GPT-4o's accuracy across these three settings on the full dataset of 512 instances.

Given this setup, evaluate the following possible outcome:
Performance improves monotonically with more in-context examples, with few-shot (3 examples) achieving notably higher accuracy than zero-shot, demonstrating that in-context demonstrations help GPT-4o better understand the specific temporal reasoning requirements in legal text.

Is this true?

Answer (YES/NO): YES